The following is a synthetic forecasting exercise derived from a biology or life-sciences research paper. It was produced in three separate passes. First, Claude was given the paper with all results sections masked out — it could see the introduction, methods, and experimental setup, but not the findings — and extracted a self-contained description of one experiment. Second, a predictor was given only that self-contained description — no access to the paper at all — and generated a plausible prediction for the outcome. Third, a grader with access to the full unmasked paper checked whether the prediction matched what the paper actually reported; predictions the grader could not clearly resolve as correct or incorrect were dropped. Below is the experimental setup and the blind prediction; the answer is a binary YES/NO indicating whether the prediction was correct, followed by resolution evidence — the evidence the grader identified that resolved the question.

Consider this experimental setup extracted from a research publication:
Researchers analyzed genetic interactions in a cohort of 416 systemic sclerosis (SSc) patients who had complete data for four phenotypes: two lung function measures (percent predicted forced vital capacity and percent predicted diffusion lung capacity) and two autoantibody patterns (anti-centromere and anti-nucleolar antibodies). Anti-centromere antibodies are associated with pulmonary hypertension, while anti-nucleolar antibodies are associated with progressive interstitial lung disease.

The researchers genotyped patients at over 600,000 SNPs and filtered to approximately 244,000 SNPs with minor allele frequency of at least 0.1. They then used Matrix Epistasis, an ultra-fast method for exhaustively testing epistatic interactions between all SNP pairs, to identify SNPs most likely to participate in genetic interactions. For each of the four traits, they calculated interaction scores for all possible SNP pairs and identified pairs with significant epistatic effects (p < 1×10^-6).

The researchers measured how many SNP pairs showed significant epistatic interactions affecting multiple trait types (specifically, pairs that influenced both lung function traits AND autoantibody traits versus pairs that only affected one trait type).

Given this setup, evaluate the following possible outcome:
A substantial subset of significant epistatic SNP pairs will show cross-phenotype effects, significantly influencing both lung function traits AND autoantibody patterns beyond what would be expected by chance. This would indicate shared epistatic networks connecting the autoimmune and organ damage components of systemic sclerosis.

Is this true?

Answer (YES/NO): NO